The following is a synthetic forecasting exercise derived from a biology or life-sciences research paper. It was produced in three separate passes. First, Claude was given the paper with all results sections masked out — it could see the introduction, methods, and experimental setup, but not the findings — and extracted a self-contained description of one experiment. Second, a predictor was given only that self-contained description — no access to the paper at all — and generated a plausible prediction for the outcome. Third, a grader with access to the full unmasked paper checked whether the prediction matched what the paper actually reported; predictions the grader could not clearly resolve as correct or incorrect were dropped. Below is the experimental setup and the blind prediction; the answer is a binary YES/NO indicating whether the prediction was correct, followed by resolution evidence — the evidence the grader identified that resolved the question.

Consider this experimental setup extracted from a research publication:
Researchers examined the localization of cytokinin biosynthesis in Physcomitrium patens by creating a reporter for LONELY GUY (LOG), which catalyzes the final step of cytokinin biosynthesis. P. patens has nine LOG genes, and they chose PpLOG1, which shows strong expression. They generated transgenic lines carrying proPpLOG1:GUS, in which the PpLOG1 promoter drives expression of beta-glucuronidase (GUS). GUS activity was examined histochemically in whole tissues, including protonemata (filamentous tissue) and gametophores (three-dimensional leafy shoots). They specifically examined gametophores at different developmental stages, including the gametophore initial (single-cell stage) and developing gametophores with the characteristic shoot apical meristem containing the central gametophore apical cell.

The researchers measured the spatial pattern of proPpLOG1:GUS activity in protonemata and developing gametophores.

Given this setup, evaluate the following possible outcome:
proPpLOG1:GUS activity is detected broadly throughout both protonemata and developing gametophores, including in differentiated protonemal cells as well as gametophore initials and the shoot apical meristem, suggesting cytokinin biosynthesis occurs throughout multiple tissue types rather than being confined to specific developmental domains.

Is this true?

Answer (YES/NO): NO